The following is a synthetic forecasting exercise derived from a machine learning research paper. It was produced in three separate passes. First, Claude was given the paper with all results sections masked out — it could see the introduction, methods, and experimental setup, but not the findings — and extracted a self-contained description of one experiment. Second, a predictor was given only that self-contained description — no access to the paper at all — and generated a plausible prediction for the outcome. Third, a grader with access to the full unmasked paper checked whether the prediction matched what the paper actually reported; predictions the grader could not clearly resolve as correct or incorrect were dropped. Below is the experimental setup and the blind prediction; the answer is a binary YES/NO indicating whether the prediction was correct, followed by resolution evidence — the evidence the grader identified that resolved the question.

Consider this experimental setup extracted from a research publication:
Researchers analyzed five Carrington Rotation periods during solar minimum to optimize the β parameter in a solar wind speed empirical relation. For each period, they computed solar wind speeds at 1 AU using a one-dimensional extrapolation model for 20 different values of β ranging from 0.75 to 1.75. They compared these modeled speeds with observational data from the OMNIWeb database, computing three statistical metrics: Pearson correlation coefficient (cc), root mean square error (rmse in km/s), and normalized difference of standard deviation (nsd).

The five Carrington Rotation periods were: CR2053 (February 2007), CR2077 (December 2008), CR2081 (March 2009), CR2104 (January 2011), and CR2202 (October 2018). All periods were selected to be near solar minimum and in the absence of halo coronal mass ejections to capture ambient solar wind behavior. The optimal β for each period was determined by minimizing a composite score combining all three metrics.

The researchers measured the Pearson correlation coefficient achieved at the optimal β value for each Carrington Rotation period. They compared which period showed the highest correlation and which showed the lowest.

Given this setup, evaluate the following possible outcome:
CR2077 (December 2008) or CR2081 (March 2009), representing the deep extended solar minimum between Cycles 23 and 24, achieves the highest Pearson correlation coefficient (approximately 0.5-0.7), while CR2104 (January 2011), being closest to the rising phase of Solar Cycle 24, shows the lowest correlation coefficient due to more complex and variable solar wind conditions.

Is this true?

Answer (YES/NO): NO